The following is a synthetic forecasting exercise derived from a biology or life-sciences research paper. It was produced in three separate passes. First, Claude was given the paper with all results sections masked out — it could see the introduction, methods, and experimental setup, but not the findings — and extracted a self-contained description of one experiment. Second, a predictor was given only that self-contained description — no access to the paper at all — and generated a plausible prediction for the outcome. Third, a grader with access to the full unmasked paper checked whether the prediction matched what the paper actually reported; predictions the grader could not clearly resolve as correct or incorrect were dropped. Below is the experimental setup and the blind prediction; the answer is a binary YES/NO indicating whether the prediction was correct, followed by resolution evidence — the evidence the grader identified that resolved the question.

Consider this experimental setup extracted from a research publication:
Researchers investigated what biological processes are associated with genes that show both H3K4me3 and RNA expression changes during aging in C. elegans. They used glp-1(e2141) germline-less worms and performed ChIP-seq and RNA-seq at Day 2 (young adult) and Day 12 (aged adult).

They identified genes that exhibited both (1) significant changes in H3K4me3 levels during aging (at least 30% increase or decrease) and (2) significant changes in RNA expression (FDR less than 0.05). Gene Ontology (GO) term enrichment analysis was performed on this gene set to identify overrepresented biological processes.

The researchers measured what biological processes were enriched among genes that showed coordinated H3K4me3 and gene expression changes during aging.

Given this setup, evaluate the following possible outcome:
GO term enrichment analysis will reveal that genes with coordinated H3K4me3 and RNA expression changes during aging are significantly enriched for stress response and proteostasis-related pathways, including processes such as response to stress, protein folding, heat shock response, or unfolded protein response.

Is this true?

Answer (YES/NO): NO